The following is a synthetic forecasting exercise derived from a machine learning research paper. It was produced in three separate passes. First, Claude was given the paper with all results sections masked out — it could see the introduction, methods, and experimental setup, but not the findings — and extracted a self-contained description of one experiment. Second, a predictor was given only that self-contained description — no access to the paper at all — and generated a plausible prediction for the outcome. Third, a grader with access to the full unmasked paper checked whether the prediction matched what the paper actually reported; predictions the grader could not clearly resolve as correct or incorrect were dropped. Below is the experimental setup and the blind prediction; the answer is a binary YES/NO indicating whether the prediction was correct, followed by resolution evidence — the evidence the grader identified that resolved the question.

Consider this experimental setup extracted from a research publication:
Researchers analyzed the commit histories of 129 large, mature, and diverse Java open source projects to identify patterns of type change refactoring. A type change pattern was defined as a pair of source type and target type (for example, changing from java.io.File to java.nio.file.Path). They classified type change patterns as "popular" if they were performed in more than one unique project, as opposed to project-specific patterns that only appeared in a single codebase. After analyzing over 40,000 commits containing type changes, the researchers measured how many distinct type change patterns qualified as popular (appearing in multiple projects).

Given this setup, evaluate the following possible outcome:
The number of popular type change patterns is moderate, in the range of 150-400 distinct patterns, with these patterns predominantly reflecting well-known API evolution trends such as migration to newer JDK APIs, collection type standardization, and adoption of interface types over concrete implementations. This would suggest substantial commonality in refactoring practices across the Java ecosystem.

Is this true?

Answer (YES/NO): NO